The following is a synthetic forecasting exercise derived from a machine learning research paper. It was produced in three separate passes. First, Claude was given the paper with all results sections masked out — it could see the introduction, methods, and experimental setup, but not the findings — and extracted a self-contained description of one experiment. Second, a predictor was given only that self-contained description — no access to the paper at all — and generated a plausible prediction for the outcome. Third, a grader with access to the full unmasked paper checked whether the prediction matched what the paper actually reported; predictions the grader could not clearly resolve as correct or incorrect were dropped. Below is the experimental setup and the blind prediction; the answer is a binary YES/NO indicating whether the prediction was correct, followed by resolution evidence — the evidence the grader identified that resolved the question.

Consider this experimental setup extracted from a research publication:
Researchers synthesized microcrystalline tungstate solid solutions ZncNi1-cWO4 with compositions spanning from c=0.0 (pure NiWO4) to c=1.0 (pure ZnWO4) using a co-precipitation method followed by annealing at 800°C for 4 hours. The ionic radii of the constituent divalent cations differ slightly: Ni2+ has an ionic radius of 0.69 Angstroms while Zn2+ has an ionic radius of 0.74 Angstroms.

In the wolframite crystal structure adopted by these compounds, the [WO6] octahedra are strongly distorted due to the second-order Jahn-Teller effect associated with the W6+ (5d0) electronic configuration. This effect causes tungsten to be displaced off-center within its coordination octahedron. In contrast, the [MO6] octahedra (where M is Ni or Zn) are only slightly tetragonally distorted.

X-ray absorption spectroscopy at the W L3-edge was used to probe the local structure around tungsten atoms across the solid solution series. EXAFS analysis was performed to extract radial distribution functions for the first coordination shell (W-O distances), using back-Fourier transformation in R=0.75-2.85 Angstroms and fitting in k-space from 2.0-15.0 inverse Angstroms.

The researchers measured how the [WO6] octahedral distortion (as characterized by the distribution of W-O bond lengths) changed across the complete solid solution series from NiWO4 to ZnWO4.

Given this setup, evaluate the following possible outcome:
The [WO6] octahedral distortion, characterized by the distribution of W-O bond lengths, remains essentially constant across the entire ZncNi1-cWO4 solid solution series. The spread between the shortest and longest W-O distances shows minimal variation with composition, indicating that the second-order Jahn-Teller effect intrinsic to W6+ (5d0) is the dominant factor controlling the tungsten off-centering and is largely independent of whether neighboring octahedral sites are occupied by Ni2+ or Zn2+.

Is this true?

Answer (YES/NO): NO